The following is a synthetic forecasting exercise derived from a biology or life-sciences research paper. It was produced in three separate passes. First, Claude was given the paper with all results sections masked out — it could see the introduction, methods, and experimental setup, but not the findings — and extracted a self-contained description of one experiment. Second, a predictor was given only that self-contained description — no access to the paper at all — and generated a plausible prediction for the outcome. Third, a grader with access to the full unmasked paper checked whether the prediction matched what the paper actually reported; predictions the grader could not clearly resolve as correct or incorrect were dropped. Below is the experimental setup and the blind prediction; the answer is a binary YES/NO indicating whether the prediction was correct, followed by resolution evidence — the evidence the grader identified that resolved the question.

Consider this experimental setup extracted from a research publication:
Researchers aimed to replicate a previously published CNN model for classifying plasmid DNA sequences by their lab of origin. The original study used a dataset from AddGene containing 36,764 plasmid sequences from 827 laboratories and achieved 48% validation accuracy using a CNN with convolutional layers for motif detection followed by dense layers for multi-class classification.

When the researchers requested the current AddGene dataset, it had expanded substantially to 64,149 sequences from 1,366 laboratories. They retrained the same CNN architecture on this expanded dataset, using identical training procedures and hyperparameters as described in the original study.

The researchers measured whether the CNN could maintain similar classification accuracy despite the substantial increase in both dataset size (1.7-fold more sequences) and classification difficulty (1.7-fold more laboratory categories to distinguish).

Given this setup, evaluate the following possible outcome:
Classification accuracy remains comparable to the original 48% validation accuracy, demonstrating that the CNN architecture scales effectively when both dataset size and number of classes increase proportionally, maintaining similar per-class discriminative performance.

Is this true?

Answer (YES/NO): YES